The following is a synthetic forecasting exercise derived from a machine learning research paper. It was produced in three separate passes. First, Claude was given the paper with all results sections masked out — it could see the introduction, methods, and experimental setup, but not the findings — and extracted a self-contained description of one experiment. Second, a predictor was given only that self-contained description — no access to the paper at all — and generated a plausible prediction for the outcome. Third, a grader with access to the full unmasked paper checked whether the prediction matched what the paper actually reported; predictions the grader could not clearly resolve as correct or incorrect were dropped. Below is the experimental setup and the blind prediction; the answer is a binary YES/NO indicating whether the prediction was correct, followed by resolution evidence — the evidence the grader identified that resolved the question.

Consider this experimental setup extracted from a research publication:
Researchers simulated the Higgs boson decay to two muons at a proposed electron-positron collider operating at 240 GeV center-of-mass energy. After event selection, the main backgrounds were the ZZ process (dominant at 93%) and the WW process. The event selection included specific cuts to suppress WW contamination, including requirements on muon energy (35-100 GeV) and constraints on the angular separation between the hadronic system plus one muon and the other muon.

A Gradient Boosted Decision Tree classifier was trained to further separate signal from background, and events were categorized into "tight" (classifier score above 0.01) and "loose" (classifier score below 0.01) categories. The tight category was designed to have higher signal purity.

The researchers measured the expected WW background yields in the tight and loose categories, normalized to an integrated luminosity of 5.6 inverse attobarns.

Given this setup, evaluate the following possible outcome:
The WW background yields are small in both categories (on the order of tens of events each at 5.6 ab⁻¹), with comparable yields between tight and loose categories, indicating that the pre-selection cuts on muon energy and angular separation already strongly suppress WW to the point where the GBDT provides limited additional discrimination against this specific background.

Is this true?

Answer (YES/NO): NO